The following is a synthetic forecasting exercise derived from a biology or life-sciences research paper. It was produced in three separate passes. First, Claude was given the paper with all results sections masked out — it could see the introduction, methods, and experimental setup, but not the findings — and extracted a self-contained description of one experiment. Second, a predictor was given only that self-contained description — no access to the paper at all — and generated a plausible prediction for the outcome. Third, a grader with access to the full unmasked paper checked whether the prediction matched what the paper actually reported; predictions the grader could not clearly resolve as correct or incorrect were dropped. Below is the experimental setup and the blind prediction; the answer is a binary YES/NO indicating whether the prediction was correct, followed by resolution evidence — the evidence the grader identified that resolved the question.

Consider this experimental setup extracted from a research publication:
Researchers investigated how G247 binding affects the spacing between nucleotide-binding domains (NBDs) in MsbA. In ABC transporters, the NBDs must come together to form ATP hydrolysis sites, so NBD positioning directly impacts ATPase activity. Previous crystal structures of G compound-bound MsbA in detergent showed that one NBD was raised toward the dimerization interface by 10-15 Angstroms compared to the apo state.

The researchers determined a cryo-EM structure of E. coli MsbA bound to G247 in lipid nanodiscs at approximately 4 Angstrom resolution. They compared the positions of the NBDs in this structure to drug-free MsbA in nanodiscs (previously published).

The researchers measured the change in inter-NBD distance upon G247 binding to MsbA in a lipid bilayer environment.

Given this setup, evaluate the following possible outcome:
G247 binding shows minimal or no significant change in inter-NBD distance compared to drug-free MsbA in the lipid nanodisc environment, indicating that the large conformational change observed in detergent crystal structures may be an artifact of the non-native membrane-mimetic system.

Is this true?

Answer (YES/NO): NO